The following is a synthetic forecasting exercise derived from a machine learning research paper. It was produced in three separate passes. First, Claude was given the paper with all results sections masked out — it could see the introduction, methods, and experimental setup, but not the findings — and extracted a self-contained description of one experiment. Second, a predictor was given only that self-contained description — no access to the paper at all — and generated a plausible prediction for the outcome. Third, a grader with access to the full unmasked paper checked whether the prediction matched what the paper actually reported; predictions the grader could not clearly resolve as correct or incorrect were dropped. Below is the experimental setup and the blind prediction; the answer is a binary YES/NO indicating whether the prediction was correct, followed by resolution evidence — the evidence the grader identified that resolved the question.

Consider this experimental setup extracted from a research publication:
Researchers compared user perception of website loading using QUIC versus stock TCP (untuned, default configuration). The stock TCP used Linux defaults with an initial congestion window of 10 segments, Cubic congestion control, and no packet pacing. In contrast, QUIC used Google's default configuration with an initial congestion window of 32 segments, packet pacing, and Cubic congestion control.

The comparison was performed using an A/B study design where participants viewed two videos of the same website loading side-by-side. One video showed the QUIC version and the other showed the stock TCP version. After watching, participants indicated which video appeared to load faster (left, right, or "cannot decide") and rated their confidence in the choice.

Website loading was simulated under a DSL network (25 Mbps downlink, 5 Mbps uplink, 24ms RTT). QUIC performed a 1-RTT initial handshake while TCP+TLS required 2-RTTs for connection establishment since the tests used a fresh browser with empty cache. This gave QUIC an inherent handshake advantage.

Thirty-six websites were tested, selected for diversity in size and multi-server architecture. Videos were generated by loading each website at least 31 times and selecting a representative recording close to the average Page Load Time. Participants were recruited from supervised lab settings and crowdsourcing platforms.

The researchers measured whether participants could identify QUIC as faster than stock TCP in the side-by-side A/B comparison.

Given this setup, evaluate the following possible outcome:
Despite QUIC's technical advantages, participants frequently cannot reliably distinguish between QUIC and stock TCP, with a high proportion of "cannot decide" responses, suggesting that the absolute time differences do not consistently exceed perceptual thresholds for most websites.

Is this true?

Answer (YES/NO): NO